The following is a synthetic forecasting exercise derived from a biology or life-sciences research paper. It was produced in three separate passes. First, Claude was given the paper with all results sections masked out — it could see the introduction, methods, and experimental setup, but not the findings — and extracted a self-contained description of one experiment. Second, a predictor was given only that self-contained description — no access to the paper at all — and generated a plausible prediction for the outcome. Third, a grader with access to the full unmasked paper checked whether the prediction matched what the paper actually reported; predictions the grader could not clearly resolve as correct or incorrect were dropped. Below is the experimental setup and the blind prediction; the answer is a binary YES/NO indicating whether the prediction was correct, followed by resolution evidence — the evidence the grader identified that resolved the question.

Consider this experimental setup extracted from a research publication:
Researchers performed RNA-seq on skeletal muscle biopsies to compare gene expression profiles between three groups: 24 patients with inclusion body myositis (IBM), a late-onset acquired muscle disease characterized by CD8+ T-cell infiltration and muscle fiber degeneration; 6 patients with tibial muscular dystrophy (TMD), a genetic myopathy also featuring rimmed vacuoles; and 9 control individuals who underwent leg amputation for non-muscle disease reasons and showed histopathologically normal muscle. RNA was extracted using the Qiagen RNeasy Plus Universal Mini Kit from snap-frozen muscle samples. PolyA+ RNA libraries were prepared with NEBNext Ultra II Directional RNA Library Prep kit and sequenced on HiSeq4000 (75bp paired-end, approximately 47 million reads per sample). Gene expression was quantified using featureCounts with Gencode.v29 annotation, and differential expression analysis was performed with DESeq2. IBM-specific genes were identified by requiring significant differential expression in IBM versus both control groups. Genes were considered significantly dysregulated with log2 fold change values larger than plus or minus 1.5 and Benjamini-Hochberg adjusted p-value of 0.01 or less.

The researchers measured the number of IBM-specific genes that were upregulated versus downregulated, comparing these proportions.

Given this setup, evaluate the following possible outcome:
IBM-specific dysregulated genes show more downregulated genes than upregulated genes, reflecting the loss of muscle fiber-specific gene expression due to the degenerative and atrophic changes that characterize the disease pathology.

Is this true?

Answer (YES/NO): NO